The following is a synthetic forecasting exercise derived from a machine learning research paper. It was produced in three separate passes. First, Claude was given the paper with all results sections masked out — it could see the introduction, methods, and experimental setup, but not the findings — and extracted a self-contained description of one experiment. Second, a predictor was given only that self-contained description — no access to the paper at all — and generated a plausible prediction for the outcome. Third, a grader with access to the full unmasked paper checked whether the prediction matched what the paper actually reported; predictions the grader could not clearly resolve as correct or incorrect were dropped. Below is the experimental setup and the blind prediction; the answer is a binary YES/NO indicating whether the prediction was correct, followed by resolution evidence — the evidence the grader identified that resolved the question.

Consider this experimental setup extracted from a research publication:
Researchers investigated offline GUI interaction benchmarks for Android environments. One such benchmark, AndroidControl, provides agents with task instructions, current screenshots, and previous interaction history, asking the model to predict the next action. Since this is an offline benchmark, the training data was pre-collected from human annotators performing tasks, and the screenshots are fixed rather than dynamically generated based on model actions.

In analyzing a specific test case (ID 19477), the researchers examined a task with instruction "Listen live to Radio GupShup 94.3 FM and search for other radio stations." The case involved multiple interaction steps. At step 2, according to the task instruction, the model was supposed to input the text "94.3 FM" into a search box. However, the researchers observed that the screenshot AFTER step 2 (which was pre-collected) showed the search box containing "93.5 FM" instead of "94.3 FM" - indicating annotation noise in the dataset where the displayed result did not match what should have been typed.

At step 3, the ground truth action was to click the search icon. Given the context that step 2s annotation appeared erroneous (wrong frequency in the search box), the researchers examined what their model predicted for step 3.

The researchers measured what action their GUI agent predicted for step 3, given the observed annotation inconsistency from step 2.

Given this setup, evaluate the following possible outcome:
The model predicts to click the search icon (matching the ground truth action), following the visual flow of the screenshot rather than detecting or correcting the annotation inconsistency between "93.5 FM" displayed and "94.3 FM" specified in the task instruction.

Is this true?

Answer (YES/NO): NO